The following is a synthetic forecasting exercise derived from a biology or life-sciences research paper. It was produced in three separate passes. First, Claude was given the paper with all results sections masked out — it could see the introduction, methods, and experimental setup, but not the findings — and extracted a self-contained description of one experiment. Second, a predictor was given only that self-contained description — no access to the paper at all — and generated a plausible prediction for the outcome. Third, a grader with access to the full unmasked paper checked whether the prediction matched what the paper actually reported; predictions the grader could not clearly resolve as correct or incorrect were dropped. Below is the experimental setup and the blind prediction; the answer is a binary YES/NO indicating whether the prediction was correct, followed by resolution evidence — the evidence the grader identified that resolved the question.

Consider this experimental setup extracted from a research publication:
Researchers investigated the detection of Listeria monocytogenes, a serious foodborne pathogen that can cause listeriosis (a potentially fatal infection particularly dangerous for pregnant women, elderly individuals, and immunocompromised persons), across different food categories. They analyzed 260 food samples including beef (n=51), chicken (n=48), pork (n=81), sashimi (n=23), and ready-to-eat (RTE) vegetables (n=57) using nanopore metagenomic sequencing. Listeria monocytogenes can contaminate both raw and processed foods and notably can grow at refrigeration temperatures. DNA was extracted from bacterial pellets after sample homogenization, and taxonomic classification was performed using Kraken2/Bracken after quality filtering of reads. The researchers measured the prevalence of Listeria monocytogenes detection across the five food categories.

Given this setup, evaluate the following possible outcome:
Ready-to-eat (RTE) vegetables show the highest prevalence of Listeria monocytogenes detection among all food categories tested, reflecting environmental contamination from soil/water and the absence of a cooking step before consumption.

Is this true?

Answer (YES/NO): NO